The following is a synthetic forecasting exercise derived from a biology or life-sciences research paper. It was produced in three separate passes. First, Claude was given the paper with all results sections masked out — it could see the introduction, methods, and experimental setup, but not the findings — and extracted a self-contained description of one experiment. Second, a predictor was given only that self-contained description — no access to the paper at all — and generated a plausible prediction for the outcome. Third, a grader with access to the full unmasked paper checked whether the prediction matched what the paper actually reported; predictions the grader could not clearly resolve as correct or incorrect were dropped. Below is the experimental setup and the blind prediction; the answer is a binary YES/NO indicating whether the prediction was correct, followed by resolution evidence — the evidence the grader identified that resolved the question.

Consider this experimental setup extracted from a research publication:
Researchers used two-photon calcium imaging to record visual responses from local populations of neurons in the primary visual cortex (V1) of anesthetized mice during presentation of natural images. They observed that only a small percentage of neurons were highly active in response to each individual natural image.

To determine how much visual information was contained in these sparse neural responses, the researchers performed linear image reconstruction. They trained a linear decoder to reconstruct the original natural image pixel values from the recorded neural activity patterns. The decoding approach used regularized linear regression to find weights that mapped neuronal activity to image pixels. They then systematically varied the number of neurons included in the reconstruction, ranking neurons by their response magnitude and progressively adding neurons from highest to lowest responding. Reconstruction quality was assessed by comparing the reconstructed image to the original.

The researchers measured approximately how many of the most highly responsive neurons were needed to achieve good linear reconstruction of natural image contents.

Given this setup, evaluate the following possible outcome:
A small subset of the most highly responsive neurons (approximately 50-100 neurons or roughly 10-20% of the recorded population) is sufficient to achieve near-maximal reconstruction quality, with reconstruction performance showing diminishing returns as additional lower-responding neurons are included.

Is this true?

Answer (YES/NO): NO